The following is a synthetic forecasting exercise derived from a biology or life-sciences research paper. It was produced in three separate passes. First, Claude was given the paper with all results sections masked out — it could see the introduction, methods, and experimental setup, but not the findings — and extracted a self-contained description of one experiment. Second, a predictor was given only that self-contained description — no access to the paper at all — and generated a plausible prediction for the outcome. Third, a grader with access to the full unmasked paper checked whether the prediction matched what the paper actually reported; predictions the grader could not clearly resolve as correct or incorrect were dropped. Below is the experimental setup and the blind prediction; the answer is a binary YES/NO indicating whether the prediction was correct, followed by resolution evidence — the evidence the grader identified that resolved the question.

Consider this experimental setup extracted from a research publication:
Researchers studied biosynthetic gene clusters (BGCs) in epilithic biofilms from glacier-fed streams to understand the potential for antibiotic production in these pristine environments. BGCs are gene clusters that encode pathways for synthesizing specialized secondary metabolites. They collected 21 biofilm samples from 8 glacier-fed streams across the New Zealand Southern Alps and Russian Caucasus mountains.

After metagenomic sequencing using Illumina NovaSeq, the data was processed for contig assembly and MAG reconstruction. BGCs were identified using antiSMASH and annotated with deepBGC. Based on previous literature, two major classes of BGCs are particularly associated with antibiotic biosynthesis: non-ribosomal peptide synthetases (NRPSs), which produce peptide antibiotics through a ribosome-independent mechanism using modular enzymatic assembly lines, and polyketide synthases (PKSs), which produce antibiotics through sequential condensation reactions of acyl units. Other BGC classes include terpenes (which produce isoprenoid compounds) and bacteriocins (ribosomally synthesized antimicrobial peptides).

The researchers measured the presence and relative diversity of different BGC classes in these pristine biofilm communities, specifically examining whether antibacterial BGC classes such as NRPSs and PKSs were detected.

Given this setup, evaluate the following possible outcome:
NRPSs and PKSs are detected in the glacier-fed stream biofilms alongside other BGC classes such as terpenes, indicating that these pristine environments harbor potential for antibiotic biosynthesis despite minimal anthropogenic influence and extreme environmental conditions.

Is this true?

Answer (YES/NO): YES